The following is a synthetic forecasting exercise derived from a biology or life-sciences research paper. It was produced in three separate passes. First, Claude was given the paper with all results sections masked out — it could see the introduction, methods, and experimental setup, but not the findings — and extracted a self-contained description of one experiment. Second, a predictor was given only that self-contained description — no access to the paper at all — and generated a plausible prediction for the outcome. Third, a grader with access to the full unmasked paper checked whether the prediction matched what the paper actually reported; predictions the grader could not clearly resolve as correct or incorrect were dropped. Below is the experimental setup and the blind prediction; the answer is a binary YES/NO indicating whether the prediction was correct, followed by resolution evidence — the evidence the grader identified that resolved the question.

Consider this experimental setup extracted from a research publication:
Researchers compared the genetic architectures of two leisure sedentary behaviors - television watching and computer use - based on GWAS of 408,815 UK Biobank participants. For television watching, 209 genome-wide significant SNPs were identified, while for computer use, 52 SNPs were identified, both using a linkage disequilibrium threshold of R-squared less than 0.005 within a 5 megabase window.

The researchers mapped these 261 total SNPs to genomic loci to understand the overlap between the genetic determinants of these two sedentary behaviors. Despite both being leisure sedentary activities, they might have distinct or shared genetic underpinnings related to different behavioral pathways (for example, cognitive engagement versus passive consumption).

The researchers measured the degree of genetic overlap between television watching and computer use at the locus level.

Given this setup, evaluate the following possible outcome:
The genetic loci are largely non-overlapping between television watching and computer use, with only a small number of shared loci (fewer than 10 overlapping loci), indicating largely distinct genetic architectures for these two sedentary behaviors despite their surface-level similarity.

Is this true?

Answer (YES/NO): NO